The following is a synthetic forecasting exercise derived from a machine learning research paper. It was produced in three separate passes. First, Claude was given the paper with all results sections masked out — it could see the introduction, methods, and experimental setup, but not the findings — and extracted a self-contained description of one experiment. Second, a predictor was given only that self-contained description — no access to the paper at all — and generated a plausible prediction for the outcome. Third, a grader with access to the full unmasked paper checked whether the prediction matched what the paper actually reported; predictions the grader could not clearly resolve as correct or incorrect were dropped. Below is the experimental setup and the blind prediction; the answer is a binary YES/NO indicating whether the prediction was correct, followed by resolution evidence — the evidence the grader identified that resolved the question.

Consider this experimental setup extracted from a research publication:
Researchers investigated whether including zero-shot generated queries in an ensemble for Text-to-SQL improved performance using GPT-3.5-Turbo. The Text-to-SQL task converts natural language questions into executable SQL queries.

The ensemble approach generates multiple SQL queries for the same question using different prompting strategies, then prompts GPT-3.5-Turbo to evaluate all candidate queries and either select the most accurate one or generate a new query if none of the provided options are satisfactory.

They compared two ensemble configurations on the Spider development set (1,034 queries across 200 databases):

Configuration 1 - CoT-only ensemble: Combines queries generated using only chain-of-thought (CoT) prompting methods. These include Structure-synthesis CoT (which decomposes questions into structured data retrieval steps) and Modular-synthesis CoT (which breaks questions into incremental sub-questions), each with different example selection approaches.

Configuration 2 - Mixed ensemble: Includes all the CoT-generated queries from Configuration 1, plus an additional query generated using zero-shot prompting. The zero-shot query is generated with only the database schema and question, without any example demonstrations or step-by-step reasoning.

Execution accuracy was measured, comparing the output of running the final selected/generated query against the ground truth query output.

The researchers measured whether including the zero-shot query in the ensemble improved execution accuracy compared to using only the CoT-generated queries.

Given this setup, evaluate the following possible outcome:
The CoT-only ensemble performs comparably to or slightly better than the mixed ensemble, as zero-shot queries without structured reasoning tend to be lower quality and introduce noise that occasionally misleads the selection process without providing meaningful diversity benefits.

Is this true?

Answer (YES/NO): NO